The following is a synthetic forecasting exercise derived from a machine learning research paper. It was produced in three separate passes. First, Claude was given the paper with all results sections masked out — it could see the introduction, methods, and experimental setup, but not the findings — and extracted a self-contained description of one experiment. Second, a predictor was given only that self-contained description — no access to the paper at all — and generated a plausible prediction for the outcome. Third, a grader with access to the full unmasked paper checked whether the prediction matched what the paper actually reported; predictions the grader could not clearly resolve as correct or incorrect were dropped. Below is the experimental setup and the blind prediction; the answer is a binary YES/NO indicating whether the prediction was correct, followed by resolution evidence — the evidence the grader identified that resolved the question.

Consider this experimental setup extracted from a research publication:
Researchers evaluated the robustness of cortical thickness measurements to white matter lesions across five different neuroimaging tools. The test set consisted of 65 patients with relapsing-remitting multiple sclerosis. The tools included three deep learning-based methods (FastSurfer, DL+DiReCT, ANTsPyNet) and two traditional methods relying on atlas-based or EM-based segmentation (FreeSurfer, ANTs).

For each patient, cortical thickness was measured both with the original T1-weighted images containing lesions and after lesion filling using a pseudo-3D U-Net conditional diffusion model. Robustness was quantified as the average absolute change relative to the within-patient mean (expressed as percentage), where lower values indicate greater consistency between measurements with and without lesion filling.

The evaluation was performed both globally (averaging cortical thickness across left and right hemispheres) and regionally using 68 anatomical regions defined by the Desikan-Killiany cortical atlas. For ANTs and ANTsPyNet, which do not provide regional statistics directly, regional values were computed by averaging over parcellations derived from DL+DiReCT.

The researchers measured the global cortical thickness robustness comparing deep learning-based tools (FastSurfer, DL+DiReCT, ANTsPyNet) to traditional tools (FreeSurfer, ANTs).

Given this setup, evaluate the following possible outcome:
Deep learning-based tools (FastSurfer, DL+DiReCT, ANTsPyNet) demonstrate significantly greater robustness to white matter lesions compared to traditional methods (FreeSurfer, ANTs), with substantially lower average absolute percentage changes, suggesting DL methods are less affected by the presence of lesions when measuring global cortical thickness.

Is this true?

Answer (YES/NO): YES